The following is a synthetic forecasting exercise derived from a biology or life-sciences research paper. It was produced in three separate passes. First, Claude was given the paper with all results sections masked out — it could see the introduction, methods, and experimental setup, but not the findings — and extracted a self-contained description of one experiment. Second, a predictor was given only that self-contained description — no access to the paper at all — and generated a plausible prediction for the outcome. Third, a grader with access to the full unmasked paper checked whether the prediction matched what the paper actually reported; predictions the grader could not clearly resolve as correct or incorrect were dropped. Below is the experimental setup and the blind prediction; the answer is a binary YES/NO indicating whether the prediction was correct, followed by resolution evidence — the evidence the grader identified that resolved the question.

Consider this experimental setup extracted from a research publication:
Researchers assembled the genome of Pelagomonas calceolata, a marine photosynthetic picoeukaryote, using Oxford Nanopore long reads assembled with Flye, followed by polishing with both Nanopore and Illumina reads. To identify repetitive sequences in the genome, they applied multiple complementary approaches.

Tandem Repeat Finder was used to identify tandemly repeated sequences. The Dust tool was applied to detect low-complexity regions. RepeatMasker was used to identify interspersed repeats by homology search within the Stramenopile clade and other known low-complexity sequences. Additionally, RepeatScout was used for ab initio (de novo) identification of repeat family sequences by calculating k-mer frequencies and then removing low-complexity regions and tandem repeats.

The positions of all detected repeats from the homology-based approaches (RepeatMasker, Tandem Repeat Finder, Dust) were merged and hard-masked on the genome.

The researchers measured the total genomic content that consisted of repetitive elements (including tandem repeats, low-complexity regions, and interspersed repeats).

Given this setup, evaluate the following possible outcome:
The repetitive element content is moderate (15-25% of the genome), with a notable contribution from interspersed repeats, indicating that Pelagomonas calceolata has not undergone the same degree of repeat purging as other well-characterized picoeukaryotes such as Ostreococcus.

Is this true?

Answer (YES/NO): NO